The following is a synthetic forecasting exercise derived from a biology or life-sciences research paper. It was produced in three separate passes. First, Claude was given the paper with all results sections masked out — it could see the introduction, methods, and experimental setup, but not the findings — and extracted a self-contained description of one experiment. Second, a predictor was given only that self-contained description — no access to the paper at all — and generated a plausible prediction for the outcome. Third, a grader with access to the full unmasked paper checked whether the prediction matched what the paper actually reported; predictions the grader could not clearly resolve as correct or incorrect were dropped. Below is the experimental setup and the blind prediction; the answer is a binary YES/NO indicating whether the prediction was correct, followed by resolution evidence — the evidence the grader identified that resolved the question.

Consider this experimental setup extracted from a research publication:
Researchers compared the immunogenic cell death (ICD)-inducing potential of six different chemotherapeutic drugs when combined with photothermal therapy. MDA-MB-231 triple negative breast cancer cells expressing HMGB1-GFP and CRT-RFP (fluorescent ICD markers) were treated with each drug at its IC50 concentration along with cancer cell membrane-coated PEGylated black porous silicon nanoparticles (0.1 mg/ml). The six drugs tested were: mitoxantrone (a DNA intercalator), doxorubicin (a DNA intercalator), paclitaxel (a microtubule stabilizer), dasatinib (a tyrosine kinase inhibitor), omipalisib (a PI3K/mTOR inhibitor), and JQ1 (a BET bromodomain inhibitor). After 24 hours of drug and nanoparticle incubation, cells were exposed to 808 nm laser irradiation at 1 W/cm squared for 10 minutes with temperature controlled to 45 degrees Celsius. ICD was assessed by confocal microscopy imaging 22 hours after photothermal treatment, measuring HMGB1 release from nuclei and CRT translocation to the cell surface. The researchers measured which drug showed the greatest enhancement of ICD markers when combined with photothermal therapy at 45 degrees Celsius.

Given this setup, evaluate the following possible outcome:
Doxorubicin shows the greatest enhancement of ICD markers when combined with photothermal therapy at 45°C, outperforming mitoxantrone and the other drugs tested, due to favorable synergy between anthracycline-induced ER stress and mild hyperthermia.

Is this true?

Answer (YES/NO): NO